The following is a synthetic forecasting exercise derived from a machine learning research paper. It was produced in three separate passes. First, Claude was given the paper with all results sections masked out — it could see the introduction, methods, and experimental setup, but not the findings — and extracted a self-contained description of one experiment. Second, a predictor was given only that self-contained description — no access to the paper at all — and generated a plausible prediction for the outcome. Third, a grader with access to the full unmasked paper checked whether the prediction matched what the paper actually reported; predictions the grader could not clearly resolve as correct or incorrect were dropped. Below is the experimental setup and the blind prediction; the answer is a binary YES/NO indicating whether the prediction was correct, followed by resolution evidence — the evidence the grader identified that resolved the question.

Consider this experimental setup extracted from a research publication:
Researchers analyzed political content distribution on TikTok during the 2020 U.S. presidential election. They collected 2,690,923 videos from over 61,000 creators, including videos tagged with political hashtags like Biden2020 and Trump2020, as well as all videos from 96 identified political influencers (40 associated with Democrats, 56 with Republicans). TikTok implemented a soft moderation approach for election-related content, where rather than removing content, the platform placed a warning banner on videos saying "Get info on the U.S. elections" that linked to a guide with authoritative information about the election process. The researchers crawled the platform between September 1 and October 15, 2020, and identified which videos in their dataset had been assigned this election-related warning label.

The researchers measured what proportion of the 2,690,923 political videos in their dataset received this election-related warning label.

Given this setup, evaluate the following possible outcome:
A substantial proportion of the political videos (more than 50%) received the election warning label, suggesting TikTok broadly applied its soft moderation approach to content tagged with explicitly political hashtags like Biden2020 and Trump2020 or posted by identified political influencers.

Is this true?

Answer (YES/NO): NO